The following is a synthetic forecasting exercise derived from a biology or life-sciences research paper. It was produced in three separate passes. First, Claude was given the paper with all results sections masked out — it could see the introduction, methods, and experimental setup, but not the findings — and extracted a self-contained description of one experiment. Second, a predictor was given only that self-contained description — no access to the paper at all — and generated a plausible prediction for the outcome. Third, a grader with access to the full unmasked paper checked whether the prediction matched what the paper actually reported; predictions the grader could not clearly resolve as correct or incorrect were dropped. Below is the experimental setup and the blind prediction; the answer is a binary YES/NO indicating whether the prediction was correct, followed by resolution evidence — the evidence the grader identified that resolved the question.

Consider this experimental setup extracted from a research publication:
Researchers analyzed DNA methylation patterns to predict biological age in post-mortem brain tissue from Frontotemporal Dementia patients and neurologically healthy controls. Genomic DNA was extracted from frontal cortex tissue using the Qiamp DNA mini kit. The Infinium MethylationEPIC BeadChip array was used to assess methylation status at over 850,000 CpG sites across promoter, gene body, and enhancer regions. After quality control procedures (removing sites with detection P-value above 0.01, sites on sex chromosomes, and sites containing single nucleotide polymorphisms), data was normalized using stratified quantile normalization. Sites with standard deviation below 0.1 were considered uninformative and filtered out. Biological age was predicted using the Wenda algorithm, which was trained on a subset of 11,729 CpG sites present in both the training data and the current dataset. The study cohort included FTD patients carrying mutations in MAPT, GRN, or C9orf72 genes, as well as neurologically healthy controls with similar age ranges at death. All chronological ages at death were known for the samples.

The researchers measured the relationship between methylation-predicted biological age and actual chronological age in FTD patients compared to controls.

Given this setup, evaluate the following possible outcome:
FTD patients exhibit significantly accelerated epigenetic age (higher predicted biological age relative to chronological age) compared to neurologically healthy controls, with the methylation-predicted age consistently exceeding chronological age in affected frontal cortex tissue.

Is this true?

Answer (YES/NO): NO